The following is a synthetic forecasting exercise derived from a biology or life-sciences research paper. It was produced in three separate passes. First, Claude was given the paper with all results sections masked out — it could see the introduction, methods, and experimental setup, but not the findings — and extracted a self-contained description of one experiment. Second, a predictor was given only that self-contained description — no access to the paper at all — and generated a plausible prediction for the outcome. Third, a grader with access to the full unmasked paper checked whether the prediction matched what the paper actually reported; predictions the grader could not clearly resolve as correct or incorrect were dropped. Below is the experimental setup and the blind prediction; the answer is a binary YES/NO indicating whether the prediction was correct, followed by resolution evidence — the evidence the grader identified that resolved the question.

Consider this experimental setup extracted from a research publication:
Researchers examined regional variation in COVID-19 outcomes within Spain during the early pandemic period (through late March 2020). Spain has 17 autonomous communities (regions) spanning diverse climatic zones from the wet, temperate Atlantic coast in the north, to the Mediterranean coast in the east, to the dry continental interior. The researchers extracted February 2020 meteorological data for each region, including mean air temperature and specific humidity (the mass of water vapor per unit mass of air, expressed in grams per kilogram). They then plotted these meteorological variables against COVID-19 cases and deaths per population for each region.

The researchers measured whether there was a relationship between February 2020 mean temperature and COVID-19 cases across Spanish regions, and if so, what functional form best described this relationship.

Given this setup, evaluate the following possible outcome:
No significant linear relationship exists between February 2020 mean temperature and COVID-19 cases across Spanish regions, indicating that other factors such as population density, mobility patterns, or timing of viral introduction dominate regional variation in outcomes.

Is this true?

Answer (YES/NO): NO